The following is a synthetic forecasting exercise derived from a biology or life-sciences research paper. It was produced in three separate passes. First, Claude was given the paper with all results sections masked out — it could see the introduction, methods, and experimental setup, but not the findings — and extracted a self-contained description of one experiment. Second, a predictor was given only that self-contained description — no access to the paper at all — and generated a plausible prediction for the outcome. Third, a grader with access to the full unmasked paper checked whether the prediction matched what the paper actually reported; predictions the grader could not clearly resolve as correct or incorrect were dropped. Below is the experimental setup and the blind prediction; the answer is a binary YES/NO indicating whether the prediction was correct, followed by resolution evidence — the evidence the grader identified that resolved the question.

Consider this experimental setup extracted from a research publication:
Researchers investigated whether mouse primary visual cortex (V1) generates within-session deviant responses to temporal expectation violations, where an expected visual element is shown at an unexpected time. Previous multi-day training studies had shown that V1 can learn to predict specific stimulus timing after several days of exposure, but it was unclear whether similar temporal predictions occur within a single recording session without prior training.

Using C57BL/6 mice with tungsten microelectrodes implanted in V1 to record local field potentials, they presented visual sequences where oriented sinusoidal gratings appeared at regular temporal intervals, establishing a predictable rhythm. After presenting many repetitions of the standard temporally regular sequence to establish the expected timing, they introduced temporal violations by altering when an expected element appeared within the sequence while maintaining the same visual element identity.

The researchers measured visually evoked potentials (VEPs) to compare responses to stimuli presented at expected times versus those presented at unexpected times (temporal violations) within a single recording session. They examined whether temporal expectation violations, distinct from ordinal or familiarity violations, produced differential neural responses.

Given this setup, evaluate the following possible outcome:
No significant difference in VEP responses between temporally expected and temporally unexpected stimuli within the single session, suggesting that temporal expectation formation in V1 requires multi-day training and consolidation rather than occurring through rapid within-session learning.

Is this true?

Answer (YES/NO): YES